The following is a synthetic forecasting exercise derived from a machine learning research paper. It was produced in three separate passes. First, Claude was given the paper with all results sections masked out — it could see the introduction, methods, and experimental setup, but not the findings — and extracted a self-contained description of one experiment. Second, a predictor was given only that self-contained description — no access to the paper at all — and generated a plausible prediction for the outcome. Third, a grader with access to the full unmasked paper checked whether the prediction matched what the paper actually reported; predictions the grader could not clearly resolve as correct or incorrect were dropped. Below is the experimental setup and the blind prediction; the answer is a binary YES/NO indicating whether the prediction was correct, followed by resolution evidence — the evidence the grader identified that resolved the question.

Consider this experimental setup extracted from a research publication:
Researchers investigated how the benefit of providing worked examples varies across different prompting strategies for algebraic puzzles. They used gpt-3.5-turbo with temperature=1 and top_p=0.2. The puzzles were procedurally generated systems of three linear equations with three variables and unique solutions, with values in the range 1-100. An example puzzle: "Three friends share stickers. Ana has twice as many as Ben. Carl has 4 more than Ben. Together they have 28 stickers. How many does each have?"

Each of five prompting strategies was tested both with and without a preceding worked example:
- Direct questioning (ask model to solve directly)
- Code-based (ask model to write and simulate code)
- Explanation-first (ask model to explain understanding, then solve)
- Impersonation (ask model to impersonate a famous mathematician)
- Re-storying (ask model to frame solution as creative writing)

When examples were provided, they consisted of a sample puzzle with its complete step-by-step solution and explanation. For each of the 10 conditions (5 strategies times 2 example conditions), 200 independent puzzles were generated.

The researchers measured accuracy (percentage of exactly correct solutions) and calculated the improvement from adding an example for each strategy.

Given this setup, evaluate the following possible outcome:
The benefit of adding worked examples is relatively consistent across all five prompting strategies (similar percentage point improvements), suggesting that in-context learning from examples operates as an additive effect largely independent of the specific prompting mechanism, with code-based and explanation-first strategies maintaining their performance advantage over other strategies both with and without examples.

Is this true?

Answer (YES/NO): NO